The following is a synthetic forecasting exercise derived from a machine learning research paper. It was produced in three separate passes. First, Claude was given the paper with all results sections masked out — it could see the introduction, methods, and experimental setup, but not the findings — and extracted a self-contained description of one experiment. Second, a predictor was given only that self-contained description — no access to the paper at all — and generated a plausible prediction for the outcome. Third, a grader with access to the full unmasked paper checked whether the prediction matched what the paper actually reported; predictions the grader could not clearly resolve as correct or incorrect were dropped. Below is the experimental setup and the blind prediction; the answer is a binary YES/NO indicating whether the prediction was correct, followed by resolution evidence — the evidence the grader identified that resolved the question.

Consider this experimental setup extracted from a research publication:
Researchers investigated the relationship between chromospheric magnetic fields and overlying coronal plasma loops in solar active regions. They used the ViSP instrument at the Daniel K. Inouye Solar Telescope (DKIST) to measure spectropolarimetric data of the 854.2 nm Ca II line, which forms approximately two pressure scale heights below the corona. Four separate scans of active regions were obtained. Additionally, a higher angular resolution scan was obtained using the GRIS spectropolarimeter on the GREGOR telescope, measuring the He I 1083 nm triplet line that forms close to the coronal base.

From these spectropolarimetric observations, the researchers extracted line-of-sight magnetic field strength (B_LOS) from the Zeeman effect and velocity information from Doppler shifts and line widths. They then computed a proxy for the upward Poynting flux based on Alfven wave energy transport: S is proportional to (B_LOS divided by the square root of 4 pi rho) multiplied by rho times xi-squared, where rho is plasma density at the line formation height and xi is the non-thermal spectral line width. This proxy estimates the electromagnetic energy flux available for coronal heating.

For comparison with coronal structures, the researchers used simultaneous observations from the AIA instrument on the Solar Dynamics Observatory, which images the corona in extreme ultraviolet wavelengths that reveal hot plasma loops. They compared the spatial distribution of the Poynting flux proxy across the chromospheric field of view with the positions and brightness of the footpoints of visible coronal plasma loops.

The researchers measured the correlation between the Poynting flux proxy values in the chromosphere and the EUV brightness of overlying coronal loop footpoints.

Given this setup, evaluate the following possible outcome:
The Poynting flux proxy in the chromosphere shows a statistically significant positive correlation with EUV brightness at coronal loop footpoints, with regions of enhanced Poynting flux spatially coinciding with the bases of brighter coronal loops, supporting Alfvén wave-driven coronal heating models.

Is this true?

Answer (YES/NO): NO